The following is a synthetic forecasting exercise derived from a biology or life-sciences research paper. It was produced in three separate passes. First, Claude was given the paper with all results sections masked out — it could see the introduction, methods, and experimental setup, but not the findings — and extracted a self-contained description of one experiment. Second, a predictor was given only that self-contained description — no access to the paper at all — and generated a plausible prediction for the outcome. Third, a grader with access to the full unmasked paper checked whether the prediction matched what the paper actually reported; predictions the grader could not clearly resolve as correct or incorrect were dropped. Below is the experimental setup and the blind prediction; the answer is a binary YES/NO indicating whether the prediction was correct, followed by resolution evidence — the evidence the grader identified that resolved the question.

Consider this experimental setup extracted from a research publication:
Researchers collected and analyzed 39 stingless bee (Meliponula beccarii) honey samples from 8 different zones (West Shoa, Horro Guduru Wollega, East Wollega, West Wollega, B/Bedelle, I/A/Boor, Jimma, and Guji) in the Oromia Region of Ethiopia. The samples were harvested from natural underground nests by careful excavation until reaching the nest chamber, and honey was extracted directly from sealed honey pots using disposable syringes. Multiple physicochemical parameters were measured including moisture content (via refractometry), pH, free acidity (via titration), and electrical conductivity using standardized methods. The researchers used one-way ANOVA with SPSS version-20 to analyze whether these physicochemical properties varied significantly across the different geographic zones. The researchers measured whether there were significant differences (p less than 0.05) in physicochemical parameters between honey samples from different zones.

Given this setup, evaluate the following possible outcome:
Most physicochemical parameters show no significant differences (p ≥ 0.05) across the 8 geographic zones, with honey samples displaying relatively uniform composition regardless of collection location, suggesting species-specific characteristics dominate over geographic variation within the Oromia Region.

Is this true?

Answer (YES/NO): NO